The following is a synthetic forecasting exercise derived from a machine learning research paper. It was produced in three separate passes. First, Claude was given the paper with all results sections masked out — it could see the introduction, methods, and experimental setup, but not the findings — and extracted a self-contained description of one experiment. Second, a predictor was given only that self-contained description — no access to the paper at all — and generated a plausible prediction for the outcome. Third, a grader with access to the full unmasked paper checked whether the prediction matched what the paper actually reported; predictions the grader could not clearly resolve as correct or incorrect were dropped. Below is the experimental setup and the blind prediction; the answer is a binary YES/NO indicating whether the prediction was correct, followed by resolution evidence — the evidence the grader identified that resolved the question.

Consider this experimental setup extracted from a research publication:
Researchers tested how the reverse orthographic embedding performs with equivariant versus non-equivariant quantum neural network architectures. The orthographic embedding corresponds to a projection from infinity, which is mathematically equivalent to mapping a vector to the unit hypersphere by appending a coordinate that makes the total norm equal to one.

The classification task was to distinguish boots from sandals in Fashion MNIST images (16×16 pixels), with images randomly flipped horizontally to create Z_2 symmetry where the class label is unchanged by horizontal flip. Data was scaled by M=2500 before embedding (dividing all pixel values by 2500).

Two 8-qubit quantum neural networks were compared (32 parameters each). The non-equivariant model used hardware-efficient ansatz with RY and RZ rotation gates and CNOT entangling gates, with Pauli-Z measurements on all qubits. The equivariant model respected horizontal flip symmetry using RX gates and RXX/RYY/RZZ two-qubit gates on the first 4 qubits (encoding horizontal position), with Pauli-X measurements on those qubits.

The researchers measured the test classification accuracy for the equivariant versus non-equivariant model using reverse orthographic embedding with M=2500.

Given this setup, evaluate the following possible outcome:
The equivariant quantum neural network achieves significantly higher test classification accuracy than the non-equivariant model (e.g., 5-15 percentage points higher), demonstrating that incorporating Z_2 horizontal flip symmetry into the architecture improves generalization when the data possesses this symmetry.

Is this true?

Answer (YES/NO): YES